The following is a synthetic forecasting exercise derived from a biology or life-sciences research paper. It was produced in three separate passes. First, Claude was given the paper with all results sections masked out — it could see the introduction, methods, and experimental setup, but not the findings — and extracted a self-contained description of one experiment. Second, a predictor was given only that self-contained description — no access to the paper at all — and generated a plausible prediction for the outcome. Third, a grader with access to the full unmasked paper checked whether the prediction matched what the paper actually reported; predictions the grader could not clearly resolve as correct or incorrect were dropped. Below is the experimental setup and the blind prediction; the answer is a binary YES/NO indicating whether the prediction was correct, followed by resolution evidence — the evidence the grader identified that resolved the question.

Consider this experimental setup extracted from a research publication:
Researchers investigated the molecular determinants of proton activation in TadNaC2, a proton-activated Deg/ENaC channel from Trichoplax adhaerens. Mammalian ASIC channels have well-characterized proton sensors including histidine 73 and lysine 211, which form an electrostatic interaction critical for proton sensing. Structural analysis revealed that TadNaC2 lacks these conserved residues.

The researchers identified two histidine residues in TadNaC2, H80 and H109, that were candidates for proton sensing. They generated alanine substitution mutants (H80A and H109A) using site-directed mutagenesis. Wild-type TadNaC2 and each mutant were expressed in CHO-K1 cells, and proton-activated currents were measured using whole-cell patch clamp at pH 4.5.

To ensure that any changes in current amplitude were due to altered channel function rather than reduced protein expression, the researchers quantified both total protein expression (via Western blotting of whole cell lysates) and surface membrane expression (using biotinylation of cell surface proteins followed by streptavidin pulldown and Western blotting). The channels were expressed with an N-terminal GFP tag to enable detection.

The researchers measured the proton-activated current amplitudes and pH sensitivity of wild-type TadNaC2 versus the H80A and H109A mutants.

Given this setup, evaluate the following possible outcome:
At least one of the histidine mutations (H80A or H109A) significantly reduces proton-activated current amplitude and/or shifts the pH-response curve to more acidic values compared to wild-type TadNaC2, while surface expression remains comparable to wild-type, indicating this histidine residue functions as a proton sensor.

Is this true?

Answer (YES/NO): NO